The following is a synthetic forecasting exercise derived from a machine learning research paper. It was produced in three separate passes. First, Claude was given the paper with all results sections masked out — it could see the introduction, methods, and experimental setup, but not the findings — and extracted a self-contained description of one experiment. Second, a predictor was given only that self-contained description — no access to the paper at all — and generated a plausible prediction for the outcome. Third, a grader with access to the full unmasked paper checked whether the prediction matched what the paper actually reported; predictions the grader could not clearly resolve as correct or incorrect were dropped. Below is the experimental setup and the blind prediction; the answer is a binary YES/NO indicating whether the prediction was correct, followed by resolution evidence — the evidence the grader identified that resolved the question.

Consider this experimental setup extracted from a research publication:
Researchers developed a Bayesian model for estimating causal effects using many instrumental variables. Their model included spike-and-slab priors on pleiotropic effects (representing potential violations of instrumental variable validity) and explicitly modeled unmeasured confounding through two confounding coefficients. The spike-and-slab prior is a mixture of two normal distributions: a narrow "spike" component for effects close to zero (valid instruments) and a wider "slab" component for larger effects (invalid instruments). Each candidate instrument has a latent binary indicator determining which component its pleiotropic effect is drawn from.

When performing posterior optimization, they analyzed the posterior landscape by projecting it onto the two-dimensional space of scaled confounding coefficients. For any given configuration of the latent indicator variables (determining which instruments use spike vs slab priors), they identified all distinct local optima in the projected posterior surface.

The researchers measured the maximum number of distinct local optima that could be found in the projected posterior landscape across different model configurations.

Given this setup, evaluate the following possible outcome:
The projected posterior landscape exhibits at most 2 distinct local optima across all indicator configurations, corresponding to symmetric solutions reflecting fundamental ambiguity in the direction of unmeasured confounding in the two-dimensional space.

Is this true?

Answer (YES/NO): NO